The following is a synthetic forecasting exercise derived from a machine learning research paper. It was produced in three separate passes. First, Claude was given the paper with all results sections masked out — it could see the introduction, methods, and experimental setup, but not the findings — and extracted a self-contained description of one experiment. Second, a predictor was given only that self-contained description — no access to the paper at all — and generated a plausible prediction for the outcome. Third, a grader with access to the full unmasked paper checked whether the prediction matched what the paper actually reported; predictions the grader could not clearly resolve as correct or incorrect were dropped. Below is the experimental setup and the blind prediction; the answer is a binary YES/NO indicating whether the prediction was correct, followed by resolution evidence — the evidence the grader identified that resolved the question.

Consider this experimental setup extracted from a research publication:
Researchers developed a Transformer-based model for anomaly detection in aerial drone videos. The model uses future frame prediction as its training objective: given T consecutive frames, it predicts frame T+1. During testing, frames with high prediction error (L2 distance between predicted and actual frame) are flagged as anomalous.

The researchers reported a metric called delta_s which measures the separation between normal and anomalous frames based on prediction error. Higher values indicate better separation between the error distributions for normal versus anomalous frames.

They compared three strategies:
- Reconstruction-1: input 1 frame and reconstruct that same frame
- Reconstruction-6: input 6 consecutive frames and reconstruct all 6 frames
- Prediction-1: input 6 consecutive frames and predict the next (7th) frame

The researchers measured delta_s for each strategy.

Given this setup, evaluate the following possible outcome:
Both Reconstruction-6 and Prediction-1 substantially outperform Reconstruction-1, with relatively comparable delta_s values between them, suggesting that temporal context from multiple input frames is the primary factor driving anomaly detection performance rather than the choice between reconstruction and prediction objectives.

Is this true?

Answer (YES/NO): NO